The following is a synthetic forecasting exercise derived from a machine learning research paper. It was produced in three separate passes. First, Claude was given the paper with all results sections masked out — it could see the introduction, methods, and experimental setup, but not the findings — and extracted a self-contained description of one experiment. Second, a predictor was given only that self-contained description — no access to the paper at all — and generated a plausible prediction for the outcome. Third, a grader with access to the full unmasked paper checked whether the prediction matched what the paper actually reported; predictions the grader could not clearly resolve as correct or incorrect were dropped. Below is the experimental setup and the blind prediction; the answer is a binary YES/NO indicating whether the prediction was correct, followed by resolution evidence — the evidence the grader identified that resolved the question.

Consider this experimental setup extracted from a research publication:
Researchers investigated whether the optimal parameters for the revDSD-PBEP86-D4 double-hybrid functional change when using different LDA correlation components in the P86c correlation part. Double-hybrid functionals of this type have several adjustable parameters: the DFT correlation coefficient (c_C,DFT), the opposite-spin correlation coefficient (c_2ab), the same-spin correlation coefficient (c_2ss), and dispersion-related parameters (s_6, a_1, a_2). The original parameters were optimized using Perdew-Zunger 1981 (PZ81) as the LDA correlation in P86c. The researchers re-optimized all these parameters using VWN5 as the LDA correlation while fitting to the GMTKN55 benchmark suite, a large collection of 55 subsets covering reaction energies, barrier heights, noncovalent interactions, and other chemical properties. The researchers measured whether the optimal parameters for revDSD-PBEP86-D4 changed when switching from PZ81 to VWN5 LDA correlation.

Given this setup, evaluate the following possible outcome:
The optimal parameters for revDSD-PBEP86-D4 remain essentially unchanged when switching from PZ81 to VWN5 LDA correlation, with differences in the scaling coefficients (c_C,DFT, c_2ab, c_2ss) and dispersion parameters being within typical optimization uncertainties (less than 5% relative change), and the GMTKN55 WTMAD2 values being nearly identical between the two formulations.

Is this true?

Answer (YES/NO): NO